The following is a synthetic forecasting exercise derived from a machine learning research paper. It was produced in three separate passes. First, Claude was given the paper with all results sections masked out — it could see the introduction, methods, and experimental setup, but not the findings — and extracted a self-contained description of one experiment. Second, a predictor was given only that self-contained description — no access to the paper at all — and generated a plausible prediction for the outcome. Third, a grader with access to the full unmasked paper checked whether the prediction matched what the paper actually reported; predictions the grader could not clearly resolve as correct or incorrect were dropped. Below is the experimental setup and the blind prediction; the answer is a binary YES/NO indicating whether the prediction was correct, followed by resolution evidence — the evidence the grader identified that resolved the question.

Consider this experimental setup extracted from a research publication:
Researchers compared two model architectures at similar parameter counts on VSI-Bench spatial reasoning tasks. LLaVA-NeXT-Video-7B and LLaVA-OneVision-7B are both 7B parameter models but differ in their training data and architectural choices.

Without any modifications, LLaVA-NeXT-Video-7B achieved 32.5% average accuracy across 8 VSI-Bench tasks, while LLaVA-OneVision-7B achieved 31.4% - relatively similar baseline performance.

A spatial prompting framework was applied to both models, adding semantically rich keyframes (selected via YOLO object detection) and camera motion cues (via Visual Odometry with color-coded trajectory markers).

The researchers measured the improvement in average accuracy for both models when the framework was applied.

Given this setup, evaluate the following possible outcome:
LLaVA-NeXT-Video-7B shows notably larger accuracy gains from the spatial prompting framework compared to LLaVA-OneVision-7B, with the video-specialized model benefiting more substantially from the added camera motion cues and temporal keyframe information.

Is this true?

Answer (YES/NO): NO